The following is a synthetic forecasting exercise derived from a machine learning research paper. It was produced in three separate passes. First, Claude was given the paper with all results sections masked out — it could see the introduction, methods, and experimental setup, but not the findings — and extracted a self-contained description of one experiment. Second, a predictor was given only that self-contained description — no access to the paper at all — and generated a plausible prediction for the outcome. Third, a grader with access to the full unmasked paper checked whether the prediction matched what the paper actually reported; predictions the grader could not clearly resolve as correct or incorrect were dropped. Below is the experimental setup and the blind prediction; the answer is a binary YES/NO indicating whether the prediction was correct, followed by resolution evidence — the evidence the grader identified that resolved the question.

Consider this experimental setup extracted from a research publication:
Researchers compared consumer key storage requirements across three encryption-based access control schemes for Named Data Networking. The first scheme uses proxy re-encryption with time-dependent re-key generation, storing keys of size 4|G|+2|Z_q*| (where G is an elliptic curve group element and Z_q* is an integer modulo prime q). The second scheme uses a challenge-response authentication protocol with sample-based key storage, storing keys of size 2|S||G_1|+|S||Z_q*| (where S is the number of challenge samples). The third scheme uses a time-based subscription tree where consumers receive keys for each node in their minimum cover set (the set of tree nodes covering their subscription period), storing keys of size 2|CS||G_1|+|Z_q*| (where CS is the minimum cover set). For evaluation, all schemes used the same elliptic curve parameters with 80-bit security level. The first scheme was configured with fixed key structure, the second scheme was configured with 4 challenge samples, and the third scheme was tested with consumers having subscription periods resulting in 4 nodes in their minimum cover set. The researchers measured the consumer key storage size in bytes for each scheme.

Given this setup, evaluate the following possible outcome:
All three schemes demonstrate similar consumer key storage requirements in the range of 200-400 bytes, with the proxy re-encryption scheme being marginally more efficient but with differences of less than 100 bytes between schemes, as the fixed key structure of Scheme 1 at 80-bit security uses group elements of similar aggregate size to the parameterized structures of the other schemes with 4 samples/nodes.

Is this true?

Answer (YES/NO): NO